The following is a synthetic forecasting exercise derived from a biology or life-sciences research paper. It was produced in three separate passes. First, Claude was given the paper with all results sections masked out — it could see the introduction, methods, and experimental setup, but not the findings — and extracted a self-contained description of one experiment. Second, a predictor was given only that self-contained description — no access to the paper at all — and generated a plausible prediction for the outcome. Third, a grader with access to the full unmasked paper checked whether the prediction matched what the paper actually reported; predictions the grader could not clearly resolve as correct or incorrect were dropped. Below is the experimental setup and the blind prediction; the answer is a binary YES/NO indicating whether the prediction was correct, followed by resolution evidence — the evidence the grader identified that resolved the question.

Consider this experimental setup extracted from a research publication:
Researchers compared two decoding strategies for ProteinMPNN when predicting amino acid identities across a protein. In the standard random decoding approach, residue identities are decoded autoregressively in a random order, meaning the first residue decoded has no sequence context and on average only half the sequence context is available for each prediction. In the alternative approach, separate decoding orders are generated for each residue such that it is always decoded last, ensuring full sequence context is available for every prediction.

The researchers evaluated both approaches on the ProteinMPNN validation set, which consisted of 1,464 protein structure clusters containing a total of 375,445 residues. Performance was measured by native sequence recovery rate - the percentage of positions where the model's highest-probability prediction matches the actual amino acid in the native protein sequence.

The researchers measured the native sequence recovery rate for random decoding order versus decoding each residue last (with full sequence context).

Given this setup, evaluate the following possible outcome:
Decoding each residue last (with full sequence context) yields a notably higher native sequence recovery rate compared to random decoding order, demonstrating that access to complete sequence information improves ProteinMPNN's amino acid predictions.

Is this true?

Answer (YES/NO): YES